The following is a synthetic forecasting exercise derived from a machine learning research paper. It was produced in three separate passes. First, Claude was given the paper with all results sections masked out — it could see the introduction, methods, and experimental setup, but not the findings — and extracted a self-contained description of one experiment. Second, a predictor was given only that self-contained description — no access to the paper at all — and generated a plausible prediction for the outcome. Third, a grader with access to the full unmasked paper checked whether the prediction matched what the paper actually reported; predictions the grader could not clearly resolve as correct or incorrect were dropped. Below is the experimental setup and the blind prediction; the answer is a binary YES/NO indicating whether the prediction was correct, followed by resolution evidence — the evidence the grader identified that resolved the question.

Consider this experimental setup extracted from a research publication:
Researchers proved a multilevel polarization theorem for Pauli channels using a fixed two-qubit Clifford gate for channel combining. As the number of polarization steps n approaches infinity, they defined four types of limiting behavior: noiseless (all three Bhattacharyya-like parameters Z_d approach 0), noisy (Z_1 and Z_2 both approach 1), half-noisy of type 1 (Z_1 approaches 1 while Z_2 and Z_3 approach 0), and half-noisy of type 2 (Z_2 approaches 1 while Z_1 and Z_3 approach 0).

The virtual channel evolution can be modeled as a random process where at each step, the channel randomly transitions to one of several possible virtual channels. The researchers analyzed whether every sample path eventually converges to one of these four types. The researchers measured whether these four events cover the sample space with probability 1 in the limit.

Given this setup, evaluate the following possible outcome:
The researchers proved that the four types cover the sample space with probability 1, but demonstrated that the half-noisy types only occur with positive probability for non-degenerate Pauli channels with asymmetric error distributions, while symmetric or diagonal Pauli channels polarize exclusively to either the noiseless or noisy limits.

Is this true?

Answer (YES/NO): NO